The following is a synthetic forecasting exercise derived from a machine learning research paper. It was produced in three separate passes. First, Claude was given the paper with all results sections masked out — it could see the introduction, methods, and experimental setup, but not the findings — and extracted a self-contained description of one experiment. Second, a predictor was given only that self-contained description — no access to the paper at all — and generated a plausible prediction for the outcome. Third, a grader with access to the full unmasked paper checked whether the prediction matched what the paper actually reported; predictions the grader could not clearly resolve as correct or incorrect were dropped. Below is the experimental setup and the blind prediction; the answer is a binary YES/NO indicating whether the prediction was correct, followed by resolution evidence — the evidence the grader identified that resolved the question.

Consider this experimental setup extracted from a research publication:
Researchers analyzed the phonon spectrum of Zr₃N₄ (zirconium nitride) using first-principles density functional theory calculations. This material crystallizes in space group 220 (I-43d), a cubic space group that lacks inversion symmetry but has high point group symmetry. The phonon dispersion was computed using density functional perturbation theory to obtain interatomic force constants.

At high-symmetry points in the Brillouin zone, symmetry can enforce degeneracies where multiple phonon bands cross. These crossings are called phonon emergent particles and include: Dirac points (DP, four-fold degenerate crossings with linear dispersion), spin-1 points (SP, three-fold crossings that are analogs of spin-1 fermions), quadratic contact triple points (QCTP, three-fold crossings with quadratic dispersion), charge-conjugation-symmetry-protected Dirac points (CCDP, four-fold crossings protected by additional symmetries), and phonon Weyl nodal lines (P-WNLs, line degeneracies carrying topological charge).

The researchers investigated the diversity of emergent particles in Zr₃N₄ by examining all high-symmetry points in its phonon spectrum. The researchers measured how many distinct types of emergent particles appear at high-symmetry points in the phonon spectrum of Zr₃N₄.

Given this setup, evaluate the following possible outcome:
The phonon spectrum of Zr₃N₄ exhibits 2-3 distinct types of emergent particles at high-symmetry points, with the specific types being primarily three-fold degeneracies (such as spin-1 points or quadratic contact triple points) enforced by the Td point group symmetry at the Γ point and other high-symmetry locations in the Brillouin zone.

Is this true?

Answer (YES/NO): NO